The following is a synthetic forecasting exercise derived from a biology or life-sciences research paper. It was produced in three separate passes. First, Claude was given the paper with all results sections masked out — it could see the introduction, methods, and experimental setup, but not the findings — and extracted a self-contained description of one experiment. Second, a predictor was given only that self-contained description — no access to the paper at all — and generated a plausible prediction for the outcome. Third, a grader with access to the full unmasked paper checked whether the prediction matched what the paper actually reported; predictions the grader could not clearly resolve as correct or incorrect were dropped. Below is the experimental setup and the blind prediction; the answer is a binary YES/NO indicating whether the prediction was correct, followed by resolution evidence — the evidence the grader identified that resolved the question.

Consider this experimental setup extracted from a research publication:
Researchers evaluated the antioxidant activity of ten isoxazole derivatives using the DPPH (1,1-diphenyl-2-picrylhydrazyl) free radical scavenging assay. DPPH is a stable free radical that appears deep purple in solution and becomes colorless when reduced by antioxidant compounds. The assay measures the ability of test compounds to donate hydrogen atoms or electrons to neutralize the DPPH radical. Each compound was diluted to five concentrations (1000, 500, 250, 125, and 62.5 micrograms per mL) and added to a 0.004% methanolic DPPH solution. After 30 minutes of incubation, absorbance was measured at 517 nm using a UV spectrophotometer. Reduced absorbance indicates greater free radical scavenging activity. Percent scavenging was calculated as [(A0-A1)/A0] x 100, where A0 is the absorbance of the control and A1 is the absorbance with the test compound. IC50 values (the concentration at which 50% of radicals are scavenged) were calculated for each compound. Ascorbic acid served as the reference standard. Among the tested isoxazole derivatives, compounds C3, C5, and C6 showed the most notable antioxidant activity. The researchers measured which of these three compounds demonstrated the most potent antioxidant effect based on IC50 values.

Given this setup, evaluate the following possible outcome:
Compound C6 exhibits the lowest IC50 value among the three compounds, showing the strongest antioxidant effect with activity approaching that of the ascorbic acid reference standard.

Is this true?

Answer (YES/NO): NO